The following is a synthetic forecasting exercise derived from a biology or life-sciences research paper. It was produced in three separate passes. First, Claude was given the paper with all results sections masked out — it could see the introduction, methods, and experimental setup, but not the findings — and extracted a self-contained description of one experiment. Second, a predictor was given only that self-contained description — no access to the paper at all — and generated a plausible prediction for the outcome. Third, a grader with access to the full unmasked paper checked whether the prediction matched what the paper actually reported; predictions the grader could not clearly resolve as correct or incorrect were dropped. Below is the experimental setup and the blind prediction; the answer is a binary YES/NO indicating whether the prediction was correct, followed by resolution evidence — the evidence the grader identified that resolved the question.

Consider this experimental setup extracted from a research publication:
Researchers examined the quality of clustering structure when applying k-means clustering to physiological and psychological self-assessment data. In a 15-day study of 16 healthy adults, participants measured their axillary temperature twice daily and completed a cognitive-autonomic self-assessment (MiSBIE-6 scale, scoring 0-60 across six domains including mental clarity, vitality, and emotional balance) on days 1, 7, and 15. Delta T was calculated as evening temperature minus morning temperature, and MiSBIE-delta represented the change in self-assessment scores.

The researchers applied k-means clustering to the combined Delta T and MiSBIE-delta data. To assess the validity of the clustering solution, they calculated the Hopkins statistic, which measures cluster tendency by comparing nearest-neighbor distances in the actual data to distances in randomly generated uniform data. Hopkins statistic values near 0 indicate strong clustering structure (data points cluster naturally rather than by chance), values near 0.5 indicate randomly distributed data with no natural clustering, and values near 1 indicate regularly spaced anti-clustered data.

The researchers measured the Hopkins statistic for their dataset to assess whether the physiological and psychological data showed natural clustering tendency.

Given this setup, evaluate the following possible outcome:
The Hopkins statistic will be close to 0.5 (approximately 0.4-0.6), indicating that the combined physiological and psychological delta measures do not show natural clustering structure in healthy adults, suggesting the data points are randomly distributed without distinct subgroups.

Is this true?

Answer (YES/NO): NO